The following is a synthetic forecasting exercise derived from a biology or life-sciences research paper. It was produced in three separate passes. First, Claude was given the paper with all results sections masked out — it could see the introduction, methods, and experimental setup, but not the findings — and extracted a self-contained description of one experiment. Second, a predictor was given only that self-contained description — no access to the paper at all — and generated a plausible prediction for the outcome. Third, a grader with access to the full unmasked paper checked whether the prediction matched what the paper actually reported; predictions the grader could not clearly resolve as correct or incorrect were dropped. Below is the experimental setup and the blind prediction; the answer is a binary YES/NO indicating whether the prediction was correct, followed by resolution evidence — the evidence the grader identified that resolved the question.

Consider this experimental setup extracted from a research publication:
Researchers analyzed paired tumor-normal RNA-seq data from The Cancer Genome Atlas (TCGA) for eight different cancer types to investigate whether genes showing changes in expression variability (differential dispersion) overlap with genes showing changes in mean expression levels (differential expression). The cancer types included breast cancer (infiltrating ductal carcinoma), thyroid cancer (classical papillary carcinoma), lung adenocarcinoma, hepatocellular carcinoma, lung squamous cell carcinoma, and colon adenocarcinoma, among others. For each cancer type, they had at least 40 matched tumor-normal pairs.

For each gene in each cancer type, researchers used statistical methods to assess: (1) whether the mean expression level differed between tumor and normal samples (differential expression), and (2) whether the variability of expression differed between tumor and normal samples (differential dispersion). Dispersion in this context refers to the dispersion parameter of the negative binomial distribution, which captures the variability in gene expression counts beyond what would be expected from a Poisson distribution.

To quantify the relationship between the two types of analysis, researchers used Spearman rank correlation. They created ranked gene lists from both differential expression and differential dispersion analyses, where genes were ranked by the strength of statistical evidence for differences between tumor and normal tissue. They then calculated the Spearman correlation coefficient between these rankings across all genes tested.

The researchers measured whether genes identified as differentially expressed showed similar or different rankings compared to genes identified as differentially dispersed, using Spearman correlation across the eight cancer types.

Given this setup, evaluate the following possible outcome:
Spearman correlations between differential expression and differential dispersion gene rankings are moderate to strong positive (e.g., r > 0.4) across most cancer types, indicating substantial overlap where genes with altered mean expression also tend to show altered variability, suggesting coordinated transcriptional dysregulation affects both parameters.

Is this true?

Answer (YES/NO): NO